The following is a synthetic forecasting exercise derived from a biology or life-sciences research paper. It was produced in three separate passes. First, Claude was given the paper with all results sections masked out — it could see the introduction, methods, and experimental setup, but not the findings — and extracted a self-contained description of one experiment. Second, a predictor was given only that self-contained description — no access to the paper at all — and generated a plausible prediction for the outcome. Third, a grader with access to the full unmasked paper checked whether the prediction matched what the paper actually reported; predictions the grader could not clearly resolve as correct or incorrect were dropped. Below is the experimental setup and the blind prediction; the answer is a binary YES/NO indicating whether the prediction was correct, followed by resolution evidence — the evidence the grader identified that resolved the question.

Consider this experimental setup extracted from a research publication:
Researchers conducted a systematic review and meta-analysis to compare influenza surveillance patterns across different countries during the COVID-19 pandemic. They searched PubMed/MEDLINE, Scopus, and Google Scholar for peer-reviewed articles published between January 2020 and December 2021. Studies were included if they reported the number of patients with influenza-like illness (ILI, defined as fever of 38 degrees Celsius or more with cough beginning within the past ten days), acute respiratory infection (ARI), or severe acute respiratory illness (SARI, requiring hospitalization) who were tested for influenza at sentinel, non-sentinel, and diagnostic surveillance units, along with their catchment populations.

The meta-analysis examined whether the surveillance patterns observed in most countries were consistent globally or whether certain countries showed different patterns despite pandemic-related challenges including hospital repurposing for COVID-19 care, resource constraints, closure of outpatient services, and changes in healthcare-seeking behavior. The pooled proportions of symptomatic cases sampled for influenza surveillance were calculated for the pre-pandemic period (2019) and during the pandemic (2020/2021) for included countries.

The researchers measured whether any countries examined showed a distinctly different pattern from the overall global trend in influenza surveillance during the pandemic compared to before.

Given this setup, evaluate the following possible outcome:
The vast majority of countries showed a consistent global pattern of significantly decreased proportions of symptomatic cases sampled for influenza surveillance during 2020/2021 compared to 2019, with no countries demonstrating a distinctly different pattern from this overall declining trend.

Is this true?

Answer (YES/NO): NO